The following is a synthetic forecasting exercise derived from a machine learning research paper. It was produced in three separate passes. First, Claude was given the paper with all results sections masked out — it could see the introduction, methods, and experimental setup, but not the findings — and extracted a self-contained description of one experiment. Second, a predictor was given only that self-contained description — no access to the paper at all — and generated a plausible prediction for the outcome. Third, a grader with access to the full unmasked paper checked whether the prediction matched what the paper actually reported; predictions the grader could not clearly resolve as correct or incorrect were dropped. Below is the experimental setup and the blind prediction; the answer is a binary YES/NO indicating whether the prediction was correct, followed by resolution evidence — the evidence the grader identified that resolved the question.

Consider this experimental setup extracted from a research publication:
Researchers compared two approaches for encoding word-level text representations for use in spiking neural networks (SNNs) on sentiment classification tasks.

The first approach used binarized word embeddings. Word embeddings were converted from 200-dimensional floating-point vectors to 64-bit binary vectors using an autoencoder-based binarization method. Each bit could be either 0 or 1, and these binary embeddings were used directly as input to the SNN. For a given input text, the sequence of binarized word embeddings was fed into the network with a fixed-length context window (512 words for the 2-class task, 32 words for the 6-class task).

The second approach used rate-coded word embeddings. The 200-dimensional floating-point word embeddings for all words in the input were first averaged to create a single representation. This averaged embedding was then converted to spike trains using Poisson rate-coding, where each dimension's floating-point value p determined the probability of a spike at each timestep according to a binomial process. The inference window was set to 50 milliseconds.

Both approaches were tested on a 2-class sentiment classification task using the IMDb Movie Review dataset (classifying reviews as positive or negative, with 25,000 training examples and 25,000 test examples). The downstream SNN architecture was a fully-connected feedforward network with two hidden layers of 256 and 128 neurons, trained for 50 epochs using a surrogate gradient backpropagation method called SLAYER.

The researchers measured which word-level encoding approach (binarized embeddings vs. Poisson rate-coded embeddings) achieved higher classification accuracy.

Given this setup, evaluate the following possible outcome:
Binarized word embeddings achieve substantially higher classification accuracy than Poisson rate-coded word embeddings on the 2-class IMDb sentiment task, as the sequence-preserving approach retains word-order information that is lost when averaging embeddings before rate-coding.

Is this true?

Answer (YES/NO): NO